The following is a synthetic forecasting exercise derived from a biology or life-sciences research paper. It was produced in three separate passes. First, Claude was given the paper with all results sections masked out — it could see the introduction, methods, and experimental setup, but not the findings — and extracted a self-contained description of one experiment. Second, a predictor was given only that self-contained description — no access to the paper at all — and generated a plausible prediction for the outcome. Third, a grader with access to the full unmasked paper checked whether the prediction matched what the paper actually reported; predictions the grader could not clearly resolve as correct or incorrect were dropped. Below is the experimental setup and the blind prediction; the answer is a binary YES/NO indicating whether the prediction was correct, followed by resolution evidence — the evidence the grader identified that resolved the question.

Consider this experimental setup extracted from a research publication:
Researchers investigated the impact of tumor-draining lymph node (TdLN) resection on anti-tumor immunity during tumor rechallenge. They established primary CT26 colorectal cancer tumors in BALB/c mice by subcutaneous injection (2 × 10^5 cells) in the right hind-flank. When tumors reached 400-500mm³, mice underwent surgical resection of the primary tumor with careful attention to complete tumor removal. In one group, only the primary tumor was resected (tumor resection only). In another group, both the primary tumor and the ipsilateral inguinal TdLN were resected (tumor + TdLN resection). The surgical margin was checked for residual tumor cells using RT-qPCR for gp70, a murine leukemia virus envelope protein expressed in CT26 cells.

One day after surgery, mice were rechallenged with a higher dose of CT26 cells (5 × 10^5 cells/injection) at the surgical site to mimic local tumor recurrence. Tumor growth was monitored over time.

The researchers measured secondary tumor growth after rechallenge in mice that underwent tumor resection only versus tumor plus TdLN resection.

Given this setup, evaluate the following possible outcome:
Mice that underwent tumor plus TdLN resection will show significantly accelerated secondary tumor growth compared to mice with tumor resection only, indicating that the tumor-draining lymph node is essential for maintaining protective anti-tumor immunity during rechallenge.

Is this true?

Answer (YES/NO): NO